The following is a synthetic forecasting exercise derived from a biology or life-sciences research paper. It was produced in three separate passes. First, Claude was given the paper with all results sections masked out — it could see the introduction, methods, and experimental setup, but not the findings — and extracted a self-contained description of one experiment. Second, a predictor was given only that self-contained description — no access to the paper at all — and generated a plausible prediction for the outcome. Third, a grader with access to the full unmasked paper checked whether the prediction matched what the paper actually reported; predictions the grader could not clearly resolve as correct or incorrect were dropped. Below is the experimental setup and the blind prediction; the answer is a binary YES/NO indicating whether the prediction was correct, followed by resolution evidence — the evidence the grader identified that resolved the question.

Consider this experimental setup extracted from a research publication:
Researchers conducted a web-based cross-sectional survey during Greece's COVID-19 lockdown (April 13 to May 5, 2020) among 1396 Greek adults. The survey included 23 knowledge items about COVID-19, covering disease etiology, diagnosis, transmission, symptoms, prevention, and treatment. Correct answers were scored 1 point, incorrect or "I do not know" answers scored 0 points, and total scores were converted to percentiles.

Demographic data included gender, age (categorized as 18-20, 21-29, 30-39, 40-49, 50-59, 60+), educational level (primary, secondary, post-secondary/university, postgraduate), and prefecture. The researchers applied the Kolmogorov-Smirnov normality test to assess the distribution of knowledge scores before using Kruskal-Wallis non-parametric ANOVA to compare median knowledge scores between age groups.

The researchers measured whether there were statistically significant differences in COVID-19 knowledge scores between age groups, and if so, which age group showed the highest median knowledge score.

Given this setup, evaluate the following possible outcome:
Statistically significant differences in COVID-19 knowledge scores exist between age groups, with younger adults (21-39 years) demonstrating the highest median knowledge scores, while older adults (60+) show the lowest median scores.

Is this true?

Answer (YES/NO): NO